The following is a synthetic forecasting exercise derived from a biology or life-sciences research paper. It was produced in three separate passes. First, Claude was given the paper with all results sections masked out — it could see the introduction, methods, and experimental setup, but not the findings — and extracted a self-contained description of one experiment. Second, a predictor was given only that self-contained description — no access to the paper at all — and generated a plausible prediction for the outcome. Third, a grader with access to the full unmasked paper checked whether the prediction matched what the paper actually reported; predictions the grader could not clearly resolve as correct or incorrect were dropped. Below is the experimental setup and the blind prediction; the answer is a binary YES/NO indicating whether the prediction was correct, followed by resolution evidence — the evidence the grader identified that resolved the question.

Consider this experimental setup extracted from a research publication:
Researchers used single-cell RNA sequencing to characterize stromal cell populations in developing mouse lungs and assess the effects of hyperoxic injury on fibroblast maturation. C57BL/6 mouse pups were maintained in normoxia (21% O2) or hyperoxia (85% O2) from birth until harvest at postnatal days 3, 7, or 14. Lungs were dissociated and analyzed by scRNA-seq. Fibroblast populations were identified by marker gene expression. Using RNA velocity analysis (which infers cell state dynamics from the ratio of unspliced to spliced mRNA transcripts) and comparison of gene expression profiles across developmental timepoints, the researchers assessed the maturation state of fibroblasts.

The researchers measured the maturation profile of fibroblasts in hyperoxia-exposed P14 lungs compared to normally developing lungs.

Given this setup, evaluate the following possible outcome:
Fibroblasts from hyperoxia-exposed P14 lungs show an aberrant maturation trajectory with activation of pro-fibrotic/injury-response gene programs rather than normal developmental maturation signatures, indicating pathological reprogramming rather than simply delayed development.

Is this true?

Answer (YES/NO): NO